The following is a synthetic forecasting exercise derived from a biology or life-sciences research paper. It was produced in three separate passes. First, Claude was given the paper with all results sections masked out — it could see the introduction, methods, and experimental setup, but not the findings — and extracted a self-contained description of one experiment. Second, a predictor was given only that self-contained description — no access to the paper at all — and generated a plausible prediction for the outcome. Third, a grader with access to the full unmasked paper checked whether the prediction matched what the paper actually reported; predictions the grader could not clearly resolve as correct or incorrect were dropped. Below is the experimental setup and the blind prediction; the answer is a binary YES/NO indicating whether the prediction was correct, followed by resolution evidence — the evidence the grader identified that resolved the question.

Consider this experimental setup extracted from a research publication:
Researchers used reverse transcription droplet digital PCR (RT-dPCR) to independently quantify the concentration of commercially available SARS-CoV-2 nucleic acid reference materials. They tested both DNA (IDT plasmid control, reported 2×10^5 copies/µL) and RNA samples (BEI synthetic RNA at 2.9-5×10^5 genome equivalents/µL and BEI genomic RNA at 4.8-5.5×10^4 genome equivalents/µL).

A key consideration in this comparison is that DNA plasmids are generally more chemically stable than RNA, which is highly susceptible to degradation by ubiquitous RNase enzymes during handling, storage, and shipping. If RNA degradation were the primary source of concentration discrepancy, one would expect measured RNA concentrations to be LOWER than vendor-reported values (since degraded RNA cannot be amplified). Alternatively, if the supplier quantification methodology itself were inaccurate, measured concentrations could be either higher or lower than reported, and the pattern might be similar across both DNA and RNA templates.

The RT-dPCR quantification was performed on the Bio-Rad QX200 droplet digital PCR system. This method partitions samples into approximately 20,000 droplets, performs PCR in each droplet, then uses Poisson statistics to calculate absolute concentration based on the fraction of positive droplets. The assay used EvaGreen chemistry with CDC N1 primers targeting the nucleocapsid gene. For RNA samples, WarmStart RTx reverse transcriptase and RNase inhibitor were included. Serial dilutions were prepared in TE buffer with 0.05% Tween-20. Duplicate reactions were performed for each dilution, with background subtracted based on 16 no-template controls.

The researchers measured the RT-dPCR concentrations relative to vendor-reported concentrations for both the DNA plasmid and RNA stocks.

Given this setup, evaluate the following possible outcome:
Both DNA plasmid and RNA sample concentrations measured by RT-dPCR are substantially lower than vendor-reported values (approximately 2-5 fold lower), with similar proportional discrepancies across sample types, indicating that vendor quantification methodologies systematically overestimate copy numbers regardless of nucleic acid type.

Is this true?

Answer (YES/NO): NO